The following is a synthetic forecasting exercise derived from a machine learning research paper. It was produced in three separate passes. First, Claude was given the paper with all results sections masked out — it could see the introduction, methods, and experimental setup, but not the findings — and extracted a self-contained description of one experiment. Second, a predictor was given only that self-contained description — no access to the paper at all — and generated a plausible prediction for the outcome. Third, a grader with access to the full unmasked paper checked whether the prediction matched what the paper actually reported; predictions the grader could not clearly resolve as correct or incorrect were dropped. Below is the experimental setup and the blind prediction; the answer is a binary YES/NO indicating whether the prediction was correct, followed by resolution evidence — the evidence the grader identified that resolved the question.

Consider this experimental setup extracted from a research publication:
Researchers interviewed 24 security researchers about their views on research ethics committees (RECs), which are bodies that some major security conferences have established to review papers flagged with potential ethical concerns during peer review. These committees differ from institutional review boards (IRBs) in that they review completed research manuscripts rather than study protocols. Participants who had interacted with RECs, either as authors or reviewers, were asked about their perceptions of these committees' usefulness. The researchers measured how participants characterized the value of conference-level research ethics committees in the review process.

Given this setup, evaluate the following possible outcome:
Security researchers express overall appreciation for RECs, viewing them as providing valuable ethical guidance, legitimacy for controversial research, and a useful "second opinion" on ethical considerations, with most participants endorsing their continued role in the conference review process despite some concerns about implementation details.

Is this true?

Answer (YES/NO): YES